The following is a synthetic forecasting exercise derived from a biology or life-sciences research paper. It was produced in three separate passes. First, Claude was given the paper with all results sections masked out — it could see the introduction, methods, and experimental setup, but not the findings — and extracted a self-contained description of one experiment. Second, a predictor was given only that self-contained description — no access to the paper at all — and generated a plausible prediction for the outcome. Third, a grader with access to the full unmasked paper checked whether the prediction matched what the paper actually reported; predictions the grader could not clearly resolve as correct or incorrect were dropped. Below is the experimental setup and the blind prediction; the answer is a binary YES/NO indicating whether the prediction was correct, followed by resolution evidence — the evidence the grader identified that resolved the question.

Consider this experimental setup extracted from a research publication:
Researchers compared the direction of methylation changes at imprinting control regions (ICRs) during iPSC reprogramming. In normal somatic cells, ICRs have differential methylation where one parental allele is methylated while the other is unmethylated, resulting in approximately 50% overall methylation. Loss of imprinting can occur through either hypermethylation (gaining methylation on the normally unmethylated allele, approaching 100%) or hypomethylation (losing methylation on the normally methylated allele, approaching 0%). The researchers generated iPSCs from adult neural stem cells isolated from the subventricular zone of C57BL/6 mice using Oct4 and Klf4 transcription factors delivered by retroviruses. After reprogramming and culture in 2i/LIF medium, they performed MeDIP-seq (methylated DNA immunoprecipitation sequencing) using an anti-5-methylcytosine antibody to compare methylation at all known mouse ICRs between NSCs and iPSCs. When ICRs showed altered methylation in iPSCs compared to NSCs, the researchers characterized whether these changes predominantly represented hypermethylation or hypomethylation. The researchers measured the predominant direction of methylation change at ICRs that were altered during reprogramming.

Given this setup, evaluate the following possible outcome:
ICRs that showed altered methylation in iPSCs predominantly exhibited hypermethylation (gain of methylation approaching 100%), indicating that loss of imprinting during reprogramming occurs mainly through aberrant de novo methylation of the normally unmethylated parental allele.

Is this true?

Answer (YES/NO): NO